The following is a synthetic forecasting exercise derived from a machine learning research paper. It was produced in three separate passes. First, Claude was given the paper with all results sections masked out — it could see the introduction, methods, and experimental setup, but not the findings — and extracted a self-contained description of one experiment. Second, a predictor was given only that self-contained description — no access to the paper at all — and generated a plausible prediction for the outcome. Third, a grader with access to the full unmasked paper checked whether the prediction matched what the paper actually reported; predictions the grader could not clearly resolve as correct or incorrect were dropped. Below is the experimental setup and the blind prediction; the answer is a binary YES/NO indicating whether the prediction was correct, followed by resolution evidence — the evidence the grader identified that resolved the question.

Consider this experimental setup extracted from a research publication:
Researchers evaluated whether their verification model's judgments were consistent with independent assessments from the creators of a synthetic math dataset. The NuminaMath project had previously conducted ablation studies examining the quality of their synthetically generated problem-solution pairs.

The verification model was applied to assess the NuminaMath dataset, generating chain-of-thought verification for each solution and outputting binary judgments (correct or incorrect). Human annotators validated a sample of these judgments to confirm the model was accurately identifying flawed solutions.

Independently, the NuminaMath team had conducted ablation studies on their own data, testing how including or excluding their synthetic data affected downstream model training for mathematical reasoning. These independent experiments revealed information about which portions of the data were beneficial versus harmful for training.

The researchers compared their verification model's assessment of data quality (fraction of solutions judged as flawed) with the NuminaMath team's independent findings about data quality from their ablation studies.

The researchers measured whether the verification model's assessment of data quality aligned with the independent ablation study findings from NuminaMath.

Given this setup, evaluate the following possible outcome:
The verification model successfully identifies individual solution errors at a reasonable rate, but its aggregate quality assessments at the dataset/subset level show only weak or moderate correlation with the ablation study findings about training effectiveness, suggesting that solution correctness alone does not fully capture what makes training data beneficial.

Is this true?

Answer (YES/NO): NO